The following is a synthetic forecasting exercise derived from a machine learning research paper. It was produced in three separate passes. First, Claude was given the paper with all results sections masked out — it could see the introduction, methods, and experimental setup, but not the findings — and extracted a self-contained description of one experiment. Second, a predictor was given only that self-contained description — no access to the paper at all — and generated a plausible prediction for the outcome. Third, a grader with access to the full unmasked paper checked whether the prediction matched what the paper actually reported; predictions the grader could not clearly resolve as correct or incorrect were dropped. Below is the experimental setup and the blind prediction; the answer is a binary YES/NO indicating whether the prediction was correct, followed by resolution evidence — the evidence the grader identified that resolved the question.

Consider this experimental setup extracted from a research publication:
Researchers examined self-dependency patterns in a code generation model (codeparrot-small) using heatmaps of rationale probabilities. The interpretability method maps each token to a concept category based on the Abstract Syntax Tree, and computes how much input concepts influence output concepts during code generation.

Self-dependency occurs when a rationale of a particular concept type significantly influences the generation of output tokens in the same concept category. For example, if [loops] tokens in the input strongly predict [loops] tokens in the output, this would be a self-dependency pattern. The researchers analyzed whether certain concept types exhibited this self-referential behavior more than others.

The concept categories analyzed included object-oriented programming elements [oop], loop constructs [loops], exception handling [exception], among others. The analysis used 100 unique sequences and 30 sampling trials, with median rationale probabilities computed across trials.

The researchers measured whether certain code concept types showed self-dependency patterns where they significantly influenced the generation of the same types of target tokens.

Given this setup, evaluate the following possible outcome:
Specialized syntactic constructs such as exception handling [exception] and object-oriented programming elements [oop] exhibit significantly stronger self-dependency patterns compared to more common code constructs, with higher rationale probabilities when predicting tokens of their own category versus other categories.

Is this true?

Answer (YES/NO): NO